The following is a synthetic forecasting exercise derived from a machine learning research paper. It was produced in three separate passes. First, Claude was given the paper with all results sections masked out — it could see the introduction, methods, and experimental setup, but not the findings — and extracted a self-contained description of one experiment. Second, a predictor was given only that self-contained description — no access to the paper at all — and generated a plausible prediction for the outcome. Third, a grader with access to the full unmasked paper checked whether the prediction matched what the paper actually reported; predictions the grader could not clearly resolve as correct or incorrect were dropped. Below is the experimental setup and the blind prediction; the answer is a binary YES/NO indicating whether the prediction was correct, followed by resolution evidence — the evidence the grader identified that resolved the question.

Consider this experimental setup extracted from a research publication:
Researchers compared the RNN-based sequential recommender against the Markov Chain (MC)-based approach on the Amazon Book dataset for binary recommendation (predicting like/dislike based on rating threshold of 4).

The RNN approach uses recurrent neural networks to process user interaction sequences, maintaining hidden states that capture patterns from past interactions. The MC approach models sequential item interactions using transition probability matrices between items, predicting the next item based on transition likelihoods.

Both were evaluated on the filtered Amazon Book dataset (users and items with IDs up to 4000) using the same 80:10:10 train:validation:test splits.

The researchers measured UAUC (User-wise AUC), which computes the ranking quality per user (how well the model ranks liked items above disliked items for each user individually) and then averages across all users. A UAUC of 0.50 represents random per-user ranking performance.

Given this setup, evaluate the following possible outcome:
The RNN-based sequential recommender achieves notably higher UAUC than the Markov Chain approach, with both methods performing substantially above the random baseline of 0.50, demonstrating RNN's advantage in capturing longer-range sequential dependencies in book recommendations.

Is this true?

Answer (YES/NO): NO